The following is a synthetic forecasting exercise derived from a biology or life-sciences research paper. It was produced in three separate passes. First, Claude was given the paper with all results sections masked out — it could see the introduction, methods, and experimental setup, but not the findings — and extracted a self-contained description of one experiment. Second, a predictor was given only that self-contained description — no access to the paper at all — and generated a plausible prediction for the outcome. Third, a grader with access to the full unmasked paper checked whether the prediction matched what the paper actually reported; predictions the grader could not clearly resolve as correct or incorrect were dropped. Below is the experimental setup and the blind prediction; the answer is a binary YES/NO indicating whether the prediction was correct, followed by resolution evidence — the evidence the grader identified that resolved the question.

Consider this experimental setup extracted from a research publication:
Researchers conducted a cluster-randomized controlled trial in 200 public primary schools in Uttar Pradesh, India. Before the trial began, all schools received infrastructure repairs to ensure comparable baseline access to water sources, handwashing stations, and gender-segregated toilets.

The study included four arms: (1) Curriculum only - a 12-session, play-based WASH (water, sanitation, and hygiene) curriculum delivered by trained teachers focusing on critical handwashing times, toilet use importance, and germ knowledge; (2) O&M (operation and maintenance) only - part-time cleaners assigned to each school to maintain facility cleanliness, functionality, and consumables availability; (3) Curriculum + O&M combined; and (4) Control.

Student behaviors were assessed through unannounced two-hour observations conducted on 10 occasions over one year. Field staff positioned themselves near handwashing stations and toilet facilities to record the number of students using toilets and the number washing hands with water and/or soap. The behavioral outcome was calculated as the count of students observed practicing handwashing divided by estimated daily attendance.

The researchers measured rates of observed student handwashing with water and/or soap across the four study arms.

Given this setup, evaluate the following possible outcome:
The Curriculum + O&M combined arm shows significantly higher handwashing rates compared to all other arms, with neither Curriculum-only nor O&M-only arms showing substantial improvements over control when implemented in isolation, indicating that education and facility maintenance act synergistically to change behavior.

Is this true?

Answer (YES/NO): NO